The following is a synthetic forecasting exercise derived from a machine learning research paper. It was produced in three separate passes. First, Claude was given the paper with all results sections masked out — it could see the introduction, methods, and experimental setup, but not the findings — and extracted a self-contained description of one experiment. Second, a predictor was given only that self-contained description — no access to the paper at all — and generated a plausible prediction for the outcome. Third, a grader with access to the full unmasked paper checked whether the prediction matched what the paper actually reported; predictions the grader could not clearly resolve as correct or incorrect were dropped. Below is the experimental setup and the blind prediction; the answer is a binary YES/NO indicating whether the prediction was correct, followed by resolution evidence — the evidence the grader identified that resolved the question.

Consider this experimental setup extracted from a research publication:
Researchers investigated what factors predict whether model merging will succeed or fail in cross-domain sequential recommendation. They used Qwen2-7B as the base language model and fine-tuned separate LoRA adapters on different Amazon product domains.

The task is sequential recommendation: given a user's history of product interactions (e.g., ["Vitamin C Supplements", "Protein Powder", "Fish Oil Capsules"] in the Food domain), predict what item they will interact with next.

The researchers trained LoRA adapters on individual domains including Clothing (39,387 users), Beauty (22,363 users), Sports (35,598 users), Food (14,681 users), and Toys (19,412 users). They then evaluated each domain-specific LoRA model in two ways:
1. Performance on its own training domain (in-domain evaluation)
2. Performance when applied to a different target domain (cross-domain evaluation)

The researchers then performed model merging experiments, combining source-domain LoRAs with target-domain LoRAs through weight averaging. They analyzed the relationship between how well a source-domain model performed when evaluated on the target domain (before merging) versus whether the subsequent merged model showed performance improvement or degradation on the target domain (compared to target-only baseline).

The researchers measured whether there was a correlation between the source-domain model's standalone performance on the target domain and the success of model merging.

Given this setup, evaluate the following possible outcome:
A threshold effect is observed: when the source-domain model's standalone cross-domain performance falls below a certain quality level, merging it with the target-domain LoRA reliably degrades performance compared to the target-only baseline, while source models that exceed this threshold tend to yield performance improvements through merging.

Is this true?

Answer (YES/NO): NO